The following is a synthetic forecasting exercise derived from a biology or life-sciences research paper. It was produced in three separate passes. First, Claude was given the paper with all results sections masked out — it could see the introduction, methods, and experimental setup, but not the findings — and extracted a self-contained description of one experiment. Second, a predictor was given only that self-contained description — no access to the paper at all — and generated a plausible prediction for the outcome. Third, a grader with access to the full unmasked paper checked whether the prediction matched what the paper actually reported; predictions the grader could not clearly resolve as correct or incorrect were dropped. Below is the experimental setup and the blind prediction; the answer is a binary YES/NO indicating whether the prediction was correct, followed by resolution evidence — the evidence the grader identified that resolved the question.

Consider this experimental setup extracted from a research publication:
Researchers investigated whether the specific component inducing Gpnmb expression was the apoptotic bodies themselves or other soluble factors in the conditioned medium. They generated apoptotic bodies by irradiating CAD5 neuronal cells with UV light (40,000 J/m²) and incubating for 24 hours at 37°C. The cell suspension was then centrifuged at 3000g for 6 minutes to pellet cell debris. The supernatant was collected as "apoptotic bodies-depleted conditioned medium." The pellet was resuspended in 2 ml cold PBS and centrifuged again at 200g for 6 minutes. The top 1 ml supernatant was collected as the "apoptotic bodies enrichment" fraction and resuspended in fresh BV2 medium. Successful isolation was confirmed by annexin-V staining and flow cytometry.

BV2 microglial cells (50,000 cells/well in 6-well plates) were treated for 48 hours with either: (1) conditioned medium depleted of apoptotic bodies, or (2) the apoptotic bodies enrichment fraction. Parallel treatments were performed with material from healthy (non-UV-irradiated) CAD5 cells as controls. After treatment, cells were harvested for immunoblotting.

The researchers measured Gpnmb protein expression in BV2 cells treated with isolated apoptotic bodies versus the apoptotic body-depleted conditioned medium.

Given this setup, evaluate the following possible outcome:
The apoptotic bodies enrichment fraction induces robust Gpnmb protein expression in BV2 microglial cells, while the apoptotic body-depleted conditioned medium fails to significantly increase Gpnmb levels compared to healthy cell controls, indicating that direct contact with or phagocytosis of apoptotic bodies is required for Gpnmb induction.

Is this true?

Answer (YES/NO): NO